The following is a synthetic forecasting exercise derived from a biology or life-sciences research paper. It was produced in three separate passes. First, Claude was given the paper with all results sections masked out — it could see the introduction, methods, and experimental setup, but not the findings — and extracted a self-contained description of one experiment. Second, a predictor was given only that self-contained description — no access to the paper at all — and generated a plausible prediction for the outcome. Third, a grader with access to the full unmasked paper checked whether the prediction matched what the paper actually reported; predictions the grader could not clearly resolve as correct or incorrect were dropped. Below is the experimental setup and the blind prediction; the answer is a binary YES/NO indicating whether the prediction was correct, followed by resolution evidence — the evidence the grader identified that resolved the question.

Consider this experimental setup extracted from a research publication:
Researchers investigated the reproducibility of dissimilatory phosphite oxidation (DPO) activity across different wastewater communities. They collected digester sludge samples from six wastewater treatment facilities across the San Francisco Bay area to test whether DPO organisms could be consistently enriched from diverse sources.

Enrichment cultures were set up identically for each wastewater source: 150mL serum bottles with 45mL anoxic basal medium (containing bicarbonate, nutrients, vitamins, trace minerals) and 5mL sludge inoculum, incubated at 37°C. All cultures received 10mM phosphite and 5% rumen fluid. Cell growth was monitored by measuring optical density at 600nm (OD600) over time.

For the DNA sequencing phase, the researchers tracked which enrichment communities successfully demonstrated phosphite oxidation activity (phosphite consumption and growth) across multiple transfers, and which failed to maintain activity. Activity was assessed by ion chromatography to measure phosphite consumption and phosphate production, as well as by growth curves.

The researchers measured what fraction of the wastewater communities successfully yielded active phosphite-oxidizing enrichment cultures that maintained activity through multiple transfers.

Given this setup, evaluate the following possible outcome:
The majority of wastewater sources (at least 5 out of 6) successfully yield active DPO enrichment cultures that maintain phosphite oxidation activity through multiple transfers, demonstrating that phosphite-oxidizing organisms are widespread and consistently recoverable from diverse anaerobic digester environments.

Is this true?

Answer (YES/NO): YES